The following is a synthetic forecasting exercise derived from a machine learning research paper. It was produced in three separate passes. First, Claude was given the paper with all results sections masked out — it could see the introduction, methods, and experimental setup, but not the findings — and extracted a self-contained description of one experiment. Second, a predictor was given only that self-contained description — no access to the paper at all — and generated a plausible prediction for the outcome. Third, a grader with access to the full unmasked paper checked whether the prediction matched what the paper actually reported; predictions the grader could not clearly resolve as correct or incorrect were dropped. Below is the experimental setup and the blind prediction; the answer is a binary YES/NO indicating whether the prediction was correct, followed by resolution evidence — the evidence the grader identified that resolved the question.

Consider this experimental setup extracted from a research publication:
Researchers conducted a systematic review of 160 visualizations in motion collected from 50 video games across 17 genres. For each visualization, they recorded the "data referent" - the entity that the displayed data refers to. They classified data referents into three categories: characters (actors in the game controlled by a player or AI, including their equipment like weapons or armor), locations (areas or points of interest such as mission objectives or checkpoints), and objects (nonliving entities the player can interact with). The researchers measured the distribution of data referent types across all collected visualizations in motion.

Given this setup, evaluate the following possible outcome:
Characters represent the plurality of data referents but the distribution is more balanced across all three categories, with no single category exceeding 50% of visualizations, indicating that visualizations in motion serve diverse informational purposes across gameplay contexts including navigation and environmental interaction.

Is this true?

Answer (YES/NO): NO